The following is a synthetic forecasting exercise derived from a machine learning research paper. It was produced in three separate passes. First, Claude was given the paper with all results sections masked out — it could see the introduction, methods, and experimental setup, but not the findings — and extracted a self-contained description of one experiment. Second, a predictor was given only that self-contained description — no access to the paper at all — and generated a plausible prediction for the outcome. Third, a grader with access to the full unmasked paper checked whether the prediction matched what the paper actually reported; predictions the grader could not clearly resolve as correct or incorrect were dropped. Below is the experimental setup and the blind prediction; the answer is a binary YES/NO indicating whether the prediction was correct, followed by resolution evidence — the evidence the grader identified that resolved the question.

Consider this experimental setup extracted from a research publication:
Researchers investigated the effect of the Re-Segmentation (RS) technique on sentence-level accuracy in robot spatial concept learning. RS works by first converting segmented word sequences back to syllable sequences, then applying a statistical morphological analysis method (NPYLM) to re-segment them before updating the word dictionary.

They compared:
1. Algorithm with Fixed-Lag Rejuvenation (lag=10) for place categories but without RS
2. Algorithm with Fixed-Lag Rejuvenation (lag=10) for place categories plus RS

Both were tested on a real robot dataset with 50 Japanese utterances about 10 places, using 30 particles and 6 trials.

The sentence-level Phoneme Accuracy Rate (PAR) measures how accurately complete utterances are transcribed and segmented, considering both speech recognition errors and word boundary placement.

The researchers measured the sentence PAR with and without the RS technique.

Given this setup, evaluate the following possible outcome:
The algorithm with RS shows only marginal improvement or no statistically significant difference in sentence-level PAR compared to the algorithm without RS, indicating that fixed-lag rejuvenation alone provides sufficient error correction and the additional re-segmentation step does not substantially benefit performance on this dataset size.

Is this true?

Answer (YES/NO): NO